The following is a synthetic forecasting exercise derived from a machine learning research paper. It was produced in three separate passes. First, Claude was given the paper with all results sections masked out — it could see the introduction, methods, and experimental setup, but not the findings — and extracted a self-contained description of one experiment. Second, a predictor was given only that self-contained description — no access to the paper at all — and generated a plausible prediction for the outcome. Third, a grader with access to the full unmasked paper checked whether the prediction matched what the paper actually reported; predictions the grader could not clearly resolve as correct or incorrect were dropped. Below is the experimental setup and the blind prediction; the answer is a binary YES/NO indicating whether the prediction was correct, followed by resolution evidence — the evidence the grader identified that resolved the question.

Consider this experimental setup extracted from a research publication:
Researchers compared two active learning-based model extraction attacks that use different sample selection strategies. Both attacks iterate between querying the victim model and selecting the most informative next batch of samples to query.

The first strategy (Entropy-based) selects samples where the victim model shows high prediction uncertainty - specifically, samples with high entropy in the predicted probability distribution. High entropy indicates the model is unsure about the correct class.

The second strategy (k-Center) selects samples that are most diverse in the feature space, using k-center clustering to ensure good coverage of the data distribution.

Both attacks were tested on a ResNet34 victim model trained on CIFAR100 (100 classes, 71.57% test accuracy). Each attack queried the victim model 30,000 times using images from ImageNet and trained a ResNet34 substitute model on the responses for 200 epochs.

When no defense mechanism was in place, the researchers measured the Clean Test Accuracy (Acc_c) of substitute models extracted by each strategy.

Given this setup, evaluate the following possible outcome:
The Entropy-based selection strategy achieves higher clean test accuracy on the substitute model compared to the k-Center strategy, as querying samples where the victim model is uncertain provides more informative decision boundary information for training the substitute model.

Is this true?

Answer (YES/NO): NO